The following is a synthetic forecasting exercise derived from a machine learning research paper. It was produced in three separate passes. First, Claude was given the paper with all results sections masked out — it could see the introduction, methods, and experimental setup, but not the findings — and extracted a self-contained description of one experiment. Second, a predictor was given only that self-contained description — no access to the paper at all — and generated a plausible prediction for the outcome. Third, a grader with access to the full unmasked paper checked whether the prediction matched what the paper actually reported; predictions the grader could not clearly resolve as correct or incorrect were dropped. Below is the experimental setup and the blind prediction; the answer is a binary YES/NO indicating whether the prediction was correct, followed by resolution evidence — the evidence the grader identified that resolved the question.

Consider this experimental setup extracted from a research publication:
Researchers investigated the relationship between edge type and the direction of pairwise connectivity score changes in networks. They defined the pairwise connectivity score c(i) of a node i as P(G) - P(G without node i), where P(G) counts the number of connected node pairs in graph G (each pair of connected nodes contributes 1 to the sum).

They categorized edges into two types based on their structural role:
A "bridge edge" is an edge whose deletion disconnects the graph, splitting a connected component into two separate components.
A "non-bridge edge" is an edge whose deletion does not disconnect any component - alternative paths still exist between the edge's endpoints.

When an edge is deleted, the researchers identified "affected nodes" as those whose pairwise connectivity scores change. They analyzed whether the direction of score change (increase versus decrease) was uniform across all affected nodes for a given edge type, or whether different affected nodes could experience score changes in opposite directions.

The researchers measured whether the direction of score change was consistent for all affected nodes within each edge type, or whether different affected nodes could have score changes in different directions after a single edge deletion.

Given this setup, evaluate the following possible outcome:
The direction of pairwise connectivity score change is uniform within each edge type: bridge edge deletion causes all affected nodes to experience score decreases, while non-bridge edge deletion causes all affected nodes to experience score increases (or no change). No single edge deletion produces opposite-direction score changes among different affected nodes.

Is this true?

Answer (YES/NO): YES